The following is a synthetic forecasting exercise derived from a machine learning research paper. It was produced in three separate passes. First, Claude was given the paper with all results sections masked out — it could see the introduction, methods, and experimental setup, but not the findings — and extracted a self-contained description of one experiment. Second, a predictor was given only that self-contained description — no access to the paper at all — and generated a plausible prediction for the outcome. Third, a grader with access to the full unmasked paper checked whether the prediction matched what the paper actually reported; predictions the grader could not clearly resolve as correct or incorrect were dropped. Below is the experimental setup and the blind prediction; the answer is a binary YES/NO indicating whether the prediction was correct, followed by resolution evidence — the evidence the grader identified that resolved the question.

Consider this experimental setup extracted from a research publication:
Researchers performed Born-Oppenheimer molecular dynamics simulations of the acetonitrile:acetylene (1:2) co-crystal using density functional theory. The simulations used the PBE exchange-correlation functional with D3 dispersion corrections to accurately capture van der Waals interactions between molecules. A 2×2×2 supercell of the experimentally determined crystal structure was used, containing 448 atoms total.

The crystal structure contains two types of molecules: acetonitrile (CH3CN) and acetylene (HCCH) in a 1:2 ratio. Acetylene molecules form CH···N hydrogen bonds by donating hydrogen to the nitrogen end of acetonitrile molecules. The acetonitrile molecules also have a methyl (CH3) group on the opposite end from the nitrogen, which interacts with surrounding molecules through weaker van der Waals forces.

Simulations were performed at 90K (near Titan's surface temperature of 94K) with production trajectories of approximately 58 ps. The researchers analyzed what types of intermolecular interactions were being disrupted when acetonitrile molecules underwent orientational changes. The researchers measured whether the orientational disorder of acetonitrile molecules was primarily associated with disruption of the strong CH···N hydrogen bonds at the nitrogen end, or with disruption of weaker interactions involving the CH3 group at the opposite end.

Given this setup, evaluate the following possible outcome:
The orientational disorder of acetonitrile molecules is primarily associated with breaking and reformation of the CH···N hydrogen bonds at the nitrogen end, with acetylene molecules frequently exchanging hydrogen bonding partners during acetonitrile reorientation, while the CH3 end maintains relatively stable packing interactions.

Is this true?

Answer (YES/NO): NO